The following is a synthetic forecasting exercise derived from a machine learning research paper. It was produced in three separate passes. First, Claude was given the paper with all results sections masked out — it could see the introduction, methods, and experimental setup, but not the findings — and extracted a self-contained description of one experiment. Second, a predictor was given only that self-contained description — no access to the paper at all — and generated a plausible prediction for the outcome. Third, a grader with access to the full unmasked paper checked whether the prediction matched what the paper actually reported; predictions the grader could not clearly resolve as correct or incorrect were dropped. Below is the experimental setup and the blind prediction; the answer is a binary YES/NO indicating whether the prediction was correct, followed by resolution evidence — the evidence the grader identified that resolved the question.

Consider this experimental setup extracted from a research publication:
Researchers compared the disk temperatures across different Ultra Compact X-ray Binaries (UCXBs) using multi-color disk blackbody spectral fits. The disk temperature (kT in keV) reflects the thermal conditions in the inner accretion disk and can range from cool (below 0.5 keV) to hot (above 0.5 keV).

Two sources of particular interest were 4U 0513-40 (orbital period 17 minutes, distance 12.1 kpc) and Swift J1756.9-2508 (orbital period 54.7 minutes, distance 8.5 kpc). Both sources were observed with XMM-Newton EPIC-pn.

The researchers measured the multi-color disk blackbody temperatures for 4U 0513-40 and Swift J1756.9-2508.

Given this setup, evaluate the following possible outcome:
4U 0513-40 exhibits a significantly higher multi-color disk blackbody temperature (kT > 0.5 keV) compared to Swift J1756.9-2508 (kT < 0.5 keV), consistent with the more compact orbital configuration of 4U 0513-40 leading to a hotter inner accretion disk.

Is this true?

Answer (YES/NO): NO